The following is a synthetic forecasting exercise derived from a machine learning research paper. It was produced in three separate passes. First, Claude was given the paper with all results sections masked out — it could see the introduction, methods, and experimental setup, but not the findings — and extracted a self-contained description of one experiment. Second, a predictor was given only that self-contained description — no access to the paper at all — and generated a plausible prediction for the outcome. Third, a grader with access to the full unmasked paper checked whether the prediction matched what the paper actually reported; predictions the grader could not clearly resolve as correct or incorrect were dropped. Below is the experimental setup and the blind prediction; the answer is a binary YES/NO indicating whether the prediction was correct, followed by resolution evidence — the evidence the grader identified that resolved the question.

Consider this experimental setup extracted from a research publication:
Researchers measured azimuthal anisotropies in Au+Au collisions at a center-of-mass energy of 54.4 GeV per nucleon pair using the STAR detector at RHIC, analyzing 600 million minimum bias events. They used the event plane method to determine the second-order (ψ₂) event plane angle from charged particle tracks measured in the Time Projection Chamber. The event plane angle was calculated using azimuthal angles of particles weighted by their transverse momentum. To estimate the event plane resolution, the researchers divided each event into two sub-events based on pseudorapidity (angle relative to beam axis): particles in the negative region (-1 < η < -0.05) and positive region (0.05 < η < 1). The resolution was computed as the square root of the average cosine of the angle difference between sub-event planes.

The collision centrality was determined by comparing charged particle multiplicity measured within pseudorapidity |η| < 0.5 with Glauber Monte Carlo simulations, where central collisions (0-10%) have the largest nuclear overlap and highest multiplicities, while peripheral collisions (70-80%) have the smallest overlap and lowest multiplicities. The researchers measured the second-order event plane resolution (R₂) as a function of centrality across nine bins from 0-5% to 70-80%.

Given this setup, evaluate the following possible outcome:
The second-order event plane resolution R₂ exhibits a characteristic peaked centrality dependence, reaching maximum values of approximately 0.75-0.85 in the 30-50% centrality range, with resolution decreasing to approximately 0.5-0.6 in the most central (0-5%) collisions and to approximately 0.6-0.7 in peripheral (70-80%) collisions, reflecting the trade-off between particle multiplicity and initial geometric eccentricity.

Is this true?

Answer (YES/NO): NO